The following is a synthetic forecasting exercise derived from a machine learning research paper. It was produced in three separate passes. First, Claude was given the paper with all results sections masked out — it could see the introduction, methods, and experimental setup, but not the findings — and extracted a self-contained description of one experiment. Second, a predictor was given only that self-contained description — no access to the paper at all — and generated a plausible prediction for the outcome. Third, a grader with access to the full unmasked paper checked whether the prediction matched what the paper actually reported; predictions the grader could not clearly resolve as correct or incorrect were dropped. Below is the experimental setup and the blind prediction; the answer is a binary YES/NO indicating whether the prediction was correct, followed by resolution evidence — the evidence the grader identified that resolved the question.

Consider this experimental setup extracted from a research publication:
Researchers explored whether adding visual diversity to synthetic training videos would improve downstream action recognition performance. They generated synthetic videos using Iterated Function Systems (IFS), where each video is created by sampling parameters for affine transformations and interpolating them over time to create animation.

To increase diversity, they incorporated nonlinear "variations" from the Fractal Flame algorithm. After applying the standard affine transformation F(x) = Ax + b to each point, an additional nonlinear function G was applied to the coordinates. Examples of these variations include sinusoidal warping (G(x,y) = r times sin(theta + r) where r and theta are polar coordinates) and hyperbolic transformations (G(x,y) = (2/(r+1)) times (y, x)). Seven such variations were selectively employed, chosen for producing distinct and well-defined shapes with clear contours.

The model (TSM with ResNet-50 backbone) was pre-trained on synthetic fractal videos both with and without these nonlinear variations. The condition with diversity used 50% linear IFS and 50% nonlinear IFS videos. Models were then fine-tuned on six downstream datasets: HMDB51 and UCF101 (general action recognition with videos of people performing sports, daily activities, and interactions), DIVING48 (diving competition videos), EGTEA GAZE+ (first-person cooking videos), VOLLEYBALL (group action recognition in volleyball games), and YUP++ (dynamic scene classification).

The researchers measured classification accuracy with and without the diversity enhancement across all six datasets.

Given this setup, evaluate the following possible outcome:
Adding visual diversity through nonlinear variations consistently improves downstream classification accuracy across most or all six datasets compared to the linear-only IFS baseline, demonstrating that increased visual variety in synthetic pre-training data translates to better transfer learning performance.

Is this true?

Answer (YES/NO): YES